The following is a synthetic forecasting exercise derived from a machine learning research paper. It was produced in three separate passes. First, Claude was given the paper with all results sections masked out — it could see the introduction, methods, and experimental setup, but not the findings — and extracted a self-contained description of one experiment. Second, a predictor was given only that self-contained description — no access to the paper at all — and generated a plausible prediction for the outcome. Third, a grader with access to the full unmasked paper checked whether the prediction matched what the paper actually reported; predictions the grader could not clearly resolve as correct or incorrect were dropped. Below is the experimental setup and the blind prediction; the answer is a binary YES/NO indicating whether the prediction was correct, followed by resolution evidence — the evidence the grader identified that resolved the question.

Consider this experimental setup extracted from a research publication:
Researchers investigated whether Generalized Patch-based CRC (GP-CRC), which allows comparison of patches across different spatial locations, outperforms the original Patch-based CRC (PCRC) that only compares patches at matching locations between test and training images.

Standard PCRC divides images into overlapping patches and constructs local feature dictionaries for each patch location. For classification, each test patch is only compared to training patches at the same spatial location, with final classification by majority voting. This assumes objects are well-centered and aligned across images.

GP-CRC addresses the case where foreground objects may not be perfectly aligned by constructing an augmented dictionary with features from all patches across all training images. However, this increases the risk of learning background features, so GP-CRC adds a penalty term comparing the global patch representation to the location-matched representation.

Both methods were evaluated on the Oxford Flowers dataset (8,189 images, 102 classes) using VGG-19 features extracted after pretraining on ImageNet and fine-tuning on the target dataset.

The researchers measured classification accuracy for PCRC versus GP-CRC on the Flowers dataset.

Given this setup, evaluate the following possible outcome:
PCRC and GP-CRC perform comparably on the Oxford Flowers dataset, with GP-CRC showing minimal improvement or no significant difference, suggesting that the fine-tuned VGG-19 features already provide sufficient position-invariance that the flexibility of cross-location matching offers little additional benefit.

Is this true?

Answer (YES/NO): NO